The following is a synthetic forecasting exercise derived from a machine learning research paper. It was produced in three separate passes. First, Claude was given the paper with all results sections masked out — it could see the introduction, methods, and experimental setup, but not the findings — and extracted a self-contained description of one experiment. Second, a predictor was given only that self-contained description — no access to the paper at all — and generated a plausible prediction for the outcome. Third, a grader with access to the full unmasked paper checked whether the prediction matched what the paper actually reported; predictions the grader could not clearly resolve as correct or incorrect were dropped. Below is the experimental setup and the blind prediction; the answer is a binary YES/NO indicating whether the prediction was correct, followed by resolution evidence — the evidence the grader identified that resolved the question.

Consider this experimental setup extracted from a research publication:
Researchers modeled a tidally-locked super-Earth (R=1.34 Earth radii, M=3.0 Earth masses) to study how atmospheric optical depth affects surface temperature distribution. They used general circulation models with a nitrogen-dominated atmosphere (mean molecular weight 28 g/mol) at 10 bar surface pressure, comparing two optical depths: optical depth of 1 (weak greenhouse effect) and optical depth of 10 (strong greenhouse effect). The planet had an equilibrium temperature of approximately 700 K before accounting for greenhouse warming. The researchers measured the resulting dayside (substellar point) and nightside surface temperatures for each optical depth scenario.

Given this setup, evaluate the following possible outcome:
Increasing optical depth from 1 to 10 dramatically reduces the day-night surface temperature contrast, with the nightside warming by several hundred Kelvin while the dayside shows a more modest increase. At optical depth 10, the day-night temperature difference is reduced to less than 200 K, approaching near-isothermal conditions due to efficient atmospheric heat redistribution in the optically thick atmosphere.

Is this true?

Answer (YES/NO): NO